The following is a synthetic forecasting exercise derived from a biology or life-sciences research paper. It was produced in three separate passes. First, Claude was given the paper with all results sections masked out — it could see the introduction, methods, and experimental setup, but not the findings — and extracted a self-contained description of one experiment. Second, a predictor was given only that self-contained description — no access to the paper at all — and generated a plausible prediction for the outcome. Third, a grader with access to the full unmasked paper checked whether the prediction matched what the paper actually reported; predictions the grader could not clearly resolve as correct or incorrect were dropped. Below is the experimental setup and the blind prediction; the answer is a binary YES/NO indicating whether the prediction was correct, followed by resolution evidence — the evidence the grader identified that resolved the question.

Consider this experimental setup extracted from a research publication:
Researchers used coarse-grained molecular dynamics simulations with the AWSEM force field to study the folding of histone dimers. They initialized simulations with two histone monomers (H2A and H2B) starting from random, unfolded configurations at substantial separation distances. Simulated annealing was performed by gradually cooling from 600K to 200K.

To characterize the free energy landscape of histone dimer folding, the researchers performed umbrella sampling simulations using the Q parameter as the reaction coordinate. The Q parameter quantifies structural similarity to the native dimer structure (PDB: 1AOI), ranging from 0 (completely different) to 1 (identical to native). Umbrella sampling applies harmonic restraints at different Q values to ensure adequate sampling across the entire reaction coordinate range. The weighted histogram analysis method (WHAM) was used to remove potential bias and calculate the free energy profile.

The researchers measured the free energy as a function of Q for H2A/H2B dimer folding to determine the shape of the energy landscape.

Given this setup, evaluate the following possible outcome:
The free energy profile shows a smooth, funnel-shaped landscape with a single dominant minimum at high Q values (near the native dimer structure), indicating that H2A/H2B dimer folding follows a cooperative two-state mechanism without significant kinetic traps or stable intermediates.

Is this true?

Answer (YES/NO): NO